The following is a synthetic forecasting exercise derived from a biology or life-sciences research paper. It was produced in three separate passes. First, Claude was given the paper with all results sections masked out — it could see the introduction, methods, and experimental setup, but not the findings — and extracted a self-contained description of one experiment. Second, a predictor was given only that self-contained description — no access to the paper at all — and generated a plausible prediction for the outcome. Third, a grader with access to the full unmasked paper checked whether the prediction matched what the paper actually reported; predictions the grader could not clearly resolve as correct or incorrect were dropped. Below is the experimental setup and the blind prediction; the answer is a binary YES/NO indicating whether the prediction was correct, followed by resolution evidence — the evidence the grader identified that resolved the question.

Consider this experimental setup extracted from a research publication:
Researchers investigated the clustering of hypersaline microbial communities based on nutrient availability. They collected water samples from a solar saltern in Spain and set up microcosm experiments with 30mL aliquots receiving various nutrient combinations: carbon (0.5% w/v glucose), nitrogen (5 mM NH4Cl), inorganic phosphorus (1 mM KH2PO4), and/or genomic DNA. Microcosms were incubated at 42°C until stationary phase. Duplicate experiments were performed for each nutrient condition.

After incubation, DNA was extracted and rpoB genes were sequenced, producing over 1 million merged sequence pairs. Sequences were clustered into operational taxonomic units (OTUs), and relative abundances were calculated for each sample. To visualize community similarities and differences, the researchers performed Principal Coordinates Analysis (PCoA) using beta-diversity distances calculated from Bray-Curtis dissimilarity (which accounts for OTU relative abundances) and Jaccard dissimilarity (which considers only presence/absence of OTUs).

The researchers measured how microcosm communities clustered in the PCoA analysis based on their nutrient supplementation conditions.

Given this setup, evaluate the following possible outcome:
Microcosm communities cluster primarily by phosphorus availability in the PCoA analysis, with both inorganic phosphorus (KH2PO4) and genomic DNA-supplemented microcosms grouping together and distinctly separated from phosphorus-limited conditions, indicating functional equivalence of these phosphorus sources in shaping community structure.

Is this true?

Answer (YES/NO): NO